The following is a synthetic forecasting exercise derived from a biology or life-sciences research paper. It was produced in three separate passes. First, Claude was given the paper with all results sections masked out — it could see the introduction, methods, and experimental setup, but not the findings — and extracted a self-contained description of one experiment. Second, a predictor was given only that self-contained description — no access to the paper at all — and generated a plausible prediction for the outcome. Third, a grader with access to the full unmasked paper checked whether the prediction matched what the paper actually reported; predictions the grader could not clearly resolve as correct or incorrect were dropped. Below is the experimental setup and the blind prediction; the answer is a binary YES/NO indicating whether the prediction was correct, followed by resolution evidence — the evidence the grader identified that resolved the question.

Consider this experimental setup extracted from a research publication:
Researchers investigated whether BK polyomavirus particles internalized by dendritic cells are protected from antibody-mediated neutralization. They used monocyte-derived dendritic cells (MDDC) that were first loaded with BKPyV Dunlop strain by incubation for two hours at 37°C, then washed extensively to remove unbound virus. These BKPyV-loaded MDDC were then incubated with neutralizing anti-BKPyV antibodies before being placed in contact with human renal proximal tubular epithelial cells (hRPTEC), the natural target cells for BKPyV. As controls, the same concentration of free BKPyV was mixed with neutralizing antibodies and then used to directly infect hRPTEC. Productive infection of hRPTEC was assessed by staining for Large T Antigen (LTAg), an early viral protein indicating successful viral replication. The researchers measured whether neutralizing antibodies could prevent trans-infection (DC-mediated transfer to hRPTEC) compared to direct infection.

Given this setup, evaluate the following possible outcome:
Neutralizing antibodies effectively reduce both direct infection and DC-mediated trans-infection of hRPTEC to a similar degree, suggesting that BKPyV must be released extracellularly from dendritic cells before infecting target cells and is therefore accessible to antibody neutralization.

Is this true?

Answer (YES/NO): NO